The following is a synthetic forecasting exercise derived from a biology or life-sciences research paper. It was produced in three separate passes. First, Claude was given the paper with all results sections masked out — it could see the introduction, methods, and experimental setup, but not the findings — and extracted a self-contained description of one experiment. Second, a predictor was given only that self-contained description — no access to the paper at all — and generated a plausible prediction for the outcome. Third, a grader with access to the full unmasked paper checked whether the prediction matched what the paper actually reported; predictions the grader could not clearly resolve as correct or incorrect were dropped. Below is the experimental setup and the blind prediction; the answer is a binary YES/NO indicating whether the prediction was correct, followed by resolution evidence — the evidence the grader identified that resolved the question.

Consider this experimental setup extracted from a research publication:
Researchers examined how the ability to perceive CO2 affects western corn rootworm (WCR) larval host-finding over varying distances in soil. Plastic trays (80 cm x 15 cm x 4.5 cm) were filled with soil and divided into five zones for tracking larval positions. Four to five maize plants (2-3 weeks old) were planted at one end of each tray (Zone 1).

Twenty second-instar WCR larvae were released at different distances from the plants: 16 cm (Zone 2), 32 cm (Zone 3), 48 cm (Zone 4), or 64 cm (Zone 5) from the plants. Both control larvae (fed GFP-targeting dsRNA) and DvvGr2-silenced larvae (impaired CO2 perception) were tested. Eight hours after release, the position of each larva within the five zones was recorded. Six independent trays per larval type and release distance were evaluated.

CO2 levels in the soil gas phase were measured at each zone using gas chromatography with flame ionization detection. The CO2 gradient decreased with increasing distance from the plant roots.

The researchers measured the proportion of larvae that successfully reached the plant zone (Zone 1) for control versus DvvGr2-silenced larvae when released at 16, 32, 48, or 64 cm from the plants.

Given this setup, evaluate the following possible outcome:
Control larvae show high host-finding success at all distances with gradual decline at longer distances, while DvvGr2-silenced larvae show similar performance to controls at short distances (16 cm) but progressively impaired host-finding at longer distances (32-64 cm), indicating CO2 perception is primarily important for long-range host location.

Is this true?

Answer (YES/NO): YES